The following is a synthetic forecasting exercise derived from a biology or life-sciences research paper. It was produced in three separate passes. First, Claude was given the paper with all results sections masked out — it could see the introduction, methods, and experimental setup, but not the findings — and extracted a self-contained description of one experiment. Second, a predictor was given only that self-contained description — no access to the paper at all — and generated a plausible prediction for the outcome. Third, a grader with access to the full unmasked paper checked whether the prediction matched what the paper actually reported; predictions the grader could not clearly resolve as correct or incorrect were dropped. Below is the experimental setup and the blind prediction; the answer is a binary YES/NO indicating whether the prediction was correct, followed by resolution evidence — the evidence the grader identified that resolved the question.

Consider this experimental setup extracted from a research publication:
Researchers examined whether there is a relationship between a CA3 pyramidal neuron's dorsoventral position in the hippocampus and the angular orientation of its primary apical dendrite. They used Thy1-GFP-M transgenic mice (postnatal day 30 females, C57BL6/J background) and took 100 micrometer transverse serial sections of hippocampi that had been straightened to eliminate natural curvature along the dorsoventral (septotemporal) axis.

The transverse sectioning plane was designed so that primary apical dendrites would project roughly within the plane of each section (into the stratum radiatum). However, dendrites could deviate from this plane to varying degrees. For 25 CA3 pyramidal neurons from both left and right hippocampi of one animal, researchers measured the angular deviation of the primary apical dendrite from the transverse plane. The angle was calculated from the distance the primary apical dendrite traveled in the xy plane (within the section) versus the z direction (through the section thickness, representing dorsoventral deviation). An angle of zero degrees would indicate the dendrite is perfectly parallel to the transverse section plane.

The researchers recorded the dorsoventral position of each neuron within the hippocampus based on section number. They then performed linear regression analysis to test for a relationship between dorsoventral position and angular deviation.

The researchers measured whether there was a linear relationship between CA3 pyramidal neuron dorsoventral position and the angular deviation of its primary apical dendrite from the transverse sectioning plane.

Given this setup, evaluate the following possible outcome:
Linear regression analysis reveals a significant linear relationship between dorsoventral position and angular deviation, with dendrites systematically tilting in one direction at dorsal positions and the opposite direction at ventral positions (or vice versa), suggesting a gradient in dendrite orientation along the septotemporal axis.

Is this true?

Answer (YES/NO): NO